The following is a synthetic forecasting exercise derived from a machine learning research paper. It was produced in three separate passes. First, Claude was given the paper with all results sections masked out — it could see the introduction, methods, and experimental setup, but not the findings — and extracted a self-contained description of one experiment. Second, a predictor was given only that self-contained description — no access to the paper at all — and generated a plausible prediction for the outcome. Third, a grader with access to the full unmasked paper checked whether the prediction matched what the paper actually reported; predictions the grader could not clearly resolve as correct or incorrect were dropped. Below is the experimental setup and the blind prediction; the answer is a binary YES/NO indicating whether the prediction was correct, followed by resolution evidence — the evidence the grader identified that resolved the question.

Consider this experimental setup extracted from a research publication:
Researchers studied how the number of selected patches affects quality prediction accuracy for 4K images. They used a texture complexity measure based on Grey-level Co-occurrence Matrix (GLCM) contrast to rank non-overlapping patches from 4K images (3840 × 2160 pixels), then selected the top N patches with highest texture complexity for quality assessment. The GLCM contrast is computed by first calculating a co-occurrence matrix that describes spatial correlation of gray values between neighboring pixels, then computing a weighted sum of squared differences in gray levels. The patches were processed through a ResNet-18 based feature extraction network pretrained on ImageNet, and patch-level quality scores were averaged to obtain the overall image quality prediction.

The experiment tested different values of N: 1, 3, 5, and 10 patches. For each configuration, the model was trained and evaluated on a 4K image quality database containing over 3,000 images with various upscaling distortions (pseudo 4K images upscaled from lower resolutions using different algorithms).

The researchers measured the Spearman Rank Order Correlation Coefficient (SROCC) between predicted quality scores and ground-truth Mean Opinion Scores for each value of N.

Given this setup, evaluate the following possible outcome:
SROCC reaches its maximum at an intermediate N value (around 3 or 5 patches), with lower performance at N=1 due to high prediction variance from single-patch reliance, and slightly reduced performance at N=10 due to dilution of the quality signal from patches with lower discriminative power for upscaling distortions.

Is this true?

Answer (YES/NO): NO